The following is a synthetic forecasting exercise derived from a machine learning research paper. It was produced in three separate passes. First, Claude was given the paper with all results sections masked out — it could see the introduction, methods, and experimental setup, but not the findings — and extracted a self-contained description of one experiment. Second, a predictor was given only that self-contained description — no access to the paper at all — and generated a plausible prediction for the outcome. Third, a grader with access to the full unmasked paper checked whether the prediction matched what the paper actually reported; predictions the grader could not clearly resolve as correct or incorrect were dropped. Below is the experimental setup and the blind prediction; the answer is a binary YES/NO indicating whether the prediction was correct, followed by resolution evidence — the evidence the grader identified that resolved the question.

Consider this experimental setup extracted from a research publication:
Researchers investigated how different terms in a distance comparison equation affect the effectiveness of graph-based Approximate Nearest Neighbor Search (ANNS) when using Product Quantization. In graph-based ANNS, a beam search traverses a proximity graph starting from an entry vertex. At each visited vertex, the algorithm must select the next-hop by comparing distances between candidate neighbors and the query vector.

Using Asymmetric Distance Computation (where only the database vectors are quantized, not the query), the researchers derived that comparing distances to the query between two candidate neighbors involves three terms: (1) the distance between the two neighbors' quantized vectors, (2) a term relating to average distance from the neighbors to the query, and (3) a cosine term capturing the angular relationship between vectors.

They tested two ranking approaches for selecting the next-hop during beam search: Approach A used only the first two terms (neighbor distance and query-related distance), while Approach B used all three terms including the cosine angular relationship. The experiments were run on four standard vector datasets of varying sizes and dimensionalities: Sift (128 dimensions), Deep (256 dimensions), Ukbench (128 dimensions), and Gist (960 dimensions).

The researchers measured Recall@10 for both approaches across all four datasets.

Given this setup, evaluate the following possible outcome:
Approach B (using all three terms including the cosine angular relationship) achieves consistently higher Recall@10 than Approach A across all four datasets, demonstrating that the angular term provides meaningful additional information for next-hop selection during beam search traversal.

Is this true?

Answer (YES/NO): YES